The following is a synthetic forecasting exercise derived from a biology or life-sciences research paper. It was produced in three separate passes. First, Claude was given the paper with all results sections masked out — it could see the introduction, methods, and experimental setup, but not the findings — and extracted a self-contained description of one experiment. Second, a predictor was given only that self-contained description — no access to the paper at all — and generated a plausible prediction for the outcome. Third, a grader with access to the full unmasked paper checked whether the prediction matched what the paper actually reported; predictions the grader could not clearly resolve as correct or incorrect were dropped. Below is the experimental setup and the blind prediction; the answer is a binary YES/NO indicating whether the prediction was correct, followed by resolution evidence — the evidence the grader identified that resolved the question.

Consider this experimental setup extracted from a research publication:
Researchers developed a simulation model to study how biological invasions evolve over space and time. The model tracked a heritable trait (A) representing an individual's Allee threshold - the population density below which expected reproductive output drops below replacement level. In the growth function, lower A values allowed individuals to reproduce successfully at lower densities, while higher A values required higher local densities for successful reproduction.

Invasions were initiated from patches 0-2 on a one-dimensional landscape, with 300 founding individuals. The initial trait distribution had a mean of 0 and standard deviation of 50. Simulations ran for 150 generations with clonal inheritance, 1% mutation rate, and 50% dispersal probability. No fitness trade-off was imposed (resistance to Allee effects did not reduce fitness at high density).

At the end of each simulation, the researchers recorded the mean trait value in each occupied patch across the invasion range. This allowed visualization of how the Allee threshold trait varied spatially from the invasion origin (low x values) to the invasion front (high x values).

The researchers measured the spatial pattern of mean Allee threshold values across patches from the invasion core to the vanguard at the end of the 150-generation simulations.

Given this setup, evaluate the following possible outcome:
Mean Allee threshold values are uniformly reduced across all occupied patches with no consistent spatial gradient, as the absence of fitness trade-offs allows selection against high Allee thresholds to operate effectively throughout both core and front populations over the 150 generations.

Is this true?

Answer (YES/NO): NO